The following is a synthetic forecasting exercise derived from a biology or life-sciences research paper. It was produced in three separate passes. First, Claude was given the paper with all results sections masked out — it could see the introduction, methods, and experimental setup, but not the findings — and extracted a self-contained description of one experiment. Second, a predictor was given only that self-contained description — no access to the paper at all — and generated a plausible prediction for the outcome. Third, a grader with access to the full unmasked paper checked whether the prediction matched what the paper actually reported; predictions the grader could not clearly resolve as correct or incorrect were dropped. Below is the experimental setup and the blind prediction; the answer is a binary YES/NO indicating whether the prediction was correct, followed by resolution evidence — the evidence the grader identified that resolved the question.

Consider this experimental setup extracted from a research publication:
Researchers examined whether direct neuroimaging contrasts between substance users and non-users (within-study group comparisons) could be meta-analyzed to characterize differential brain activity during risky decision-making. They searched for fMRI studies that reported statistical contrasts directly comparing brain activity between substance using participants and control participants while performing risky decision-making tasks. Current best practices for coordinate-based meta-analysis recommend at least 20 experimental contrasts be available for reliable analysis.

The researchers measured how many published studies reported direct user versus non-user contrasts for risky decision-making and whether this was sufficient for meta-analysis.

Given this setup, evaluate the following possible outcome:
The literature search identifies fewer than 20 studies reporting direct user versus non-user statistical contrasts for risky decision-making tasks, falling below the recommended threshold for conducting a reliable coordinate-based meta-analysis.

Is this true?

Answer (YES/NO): YES